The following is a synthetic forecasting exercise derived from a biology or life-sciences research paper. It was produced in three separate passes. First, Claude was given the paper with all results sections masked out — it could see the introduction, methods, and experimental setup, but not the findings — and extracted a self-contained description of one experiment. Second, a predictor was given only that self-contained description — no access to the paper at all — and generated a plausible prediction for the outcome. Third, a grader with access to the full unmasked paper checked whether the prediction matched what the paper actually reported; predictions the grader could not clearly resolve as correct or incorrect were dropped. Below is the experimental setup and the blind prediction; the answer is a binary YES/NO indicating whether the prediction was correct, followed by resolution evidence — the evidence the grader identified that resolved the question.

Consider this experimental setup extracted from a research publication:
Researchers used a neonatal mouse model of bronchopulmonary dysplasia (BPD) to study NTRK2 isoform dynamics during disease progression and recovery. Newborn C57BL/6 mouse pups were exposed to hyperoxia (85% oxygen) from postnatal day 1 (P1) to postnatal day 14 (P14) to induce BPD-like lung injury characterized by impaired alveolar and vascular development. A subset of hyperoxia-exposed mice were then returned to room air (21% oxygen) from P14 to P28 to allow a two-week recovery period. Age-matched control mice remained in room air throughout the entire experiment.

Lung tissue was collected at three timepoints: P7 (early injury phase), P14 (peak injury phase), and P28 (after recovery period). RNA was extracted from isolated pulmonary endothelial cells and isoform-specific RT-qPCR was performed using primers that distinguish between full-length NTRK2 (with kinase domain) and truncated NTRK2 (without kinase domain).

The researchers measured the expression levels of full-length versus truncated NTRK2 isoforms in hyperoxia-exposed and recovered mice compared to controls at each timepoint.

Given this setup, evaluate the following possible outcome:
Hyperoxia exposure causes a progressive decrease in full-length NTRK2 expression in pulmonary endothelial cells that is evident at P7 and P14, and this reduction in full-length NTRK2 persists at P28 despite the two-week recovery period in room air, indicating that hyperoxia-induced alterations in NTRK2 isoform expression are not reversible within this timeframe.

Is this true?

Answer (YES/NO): NO